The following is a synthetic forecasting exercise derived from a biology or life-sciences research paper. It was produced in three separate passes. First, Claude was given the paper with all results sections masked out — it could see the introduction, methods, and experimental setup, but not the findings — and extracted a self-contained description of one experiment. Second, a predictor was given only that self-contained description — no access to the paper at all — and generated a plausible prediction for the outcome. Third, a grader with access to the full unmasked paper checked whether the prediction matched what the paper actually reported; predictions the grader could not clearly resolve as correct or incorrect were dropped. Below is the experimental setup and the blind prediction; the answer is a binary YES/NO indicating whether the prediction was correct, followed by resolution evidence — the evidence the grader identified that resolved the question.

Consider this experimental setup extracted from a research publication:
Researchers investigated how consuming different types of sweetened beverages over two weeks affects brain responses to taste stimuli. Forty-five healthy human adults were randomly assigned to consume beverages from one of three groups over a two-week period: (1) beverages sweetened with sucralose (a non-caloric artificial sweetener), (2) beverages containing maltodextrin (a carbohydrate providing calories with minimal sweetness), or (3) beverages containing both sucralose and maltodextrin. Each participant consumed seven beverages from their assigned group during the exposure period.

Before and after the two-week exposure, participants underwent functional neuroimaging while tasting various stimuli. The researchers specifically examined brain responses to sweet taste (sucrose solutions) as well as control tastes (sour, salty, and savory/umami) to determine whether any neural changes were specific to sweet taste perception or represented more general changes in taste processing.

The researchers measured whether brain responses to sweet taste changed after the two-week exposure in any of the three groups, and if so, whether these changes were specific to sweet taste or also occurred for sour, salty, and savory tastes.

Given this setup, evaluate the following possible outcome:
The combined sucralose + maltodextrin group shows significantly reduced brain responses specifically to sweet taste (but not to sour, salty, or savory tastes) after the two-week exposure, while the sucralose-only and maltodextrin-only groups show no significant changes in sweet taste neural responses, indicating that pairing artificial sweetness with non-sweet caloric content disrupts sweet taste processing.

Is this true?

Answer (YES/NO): NO